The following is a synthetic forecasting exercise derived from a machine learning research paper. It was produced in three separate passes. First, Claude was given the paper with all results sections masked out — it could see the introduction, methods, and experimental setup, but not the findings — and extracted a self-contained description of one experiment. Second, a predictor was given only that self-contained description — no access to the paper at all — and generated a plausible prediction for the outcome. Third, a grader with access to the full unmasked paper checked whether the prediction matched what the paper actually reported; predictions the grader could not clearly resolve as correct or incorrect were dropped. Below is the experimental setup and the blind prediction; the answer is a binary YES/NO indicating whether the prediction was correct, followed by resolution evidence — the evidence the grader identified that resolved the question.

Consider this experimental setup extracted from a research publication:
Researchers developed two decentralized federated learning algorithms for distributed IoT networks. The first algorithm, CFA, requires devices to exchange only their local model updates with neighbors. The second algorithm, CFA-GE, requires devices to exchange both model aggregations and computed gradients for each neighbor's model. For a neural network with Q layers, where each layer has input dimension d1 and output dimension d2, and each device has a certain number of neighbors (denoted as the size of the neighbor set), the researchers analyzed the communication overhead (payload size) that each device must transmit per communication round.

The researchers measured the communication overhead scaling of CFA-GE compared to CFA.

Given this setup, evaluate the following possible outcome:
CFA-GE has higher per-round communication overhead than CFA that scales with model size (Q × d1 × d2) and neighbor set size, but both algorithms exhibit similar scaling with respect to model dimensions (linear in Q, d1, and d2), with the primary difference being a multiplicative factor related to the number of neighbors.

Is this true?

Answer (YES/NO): YES